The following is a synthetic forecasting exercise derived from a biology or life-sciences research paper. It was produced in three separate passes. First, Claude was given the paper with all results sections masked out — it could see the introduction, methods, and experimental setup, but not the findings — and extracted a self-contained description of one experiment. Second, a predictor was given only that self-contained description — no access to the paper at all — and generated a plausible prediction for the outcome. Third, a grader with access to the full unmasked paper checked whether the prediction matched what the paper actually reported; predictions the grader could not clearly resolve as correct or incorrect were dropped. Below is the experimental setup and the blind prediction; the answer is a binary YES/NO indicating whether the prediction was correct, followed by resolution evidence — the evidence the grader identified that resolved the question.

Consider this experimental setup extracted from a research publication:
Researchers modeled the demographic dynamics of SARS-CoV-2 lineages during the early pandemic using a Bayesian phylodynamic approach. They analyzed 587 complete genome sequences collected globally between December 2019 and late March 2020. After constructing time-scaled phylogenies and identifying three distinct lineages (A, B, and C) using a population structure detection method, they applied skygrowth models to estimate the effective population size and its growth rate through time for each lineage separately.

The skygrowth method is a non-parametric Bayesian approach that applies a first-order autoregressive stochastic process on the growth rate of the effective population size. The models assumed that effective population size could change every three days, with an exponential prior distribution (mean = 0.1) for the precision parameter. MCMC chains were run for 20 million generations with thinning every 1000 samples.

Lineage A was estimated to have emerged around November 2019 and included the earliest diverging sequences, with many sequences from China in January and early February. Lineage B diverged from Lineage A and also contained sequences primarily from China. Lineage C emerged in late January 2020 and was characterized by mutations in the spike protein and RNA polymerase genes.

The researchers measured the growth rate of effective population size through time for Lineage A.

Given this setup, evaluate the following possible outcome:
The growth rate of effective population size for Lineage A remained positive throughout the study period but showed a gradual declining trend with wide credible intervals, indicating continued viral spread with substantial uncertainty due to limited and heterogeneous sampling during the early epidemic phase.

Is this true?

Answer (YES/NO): NO